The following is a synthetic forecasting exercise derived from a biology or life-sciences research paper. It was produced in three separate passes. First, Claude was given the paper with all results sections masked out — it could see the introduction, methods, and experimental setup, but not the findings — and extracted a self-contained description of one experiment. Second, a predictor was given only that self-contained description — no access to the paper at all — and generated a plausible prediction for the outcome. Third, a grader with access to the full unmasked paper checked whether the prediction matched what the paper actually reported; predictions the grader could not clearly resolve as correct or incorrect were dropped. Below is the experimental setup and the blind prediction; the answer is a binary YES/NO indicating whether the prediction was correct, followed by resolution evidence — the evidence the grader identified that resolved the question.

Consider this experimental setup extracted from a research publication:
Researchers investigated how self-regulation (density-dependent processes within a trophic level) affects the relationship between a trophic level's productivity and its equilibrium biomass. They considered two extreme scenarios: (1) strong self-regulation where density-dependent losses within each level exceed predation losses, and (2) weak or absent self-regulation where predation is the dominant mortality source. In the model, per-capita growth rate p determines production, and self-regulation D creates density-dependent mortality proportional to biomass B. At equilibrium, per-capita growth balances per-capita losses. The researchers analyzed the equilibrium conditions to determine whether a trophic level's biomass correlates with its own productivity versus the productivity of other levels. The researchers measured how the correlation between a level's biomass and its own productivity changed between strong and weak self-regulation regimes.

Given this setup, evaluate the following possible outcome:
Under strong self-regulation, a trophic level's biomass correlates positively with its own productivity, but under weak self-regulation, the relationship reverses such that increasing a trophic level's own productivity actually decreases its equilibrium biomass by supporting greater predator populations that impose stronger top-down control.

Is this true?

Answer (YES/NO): NO